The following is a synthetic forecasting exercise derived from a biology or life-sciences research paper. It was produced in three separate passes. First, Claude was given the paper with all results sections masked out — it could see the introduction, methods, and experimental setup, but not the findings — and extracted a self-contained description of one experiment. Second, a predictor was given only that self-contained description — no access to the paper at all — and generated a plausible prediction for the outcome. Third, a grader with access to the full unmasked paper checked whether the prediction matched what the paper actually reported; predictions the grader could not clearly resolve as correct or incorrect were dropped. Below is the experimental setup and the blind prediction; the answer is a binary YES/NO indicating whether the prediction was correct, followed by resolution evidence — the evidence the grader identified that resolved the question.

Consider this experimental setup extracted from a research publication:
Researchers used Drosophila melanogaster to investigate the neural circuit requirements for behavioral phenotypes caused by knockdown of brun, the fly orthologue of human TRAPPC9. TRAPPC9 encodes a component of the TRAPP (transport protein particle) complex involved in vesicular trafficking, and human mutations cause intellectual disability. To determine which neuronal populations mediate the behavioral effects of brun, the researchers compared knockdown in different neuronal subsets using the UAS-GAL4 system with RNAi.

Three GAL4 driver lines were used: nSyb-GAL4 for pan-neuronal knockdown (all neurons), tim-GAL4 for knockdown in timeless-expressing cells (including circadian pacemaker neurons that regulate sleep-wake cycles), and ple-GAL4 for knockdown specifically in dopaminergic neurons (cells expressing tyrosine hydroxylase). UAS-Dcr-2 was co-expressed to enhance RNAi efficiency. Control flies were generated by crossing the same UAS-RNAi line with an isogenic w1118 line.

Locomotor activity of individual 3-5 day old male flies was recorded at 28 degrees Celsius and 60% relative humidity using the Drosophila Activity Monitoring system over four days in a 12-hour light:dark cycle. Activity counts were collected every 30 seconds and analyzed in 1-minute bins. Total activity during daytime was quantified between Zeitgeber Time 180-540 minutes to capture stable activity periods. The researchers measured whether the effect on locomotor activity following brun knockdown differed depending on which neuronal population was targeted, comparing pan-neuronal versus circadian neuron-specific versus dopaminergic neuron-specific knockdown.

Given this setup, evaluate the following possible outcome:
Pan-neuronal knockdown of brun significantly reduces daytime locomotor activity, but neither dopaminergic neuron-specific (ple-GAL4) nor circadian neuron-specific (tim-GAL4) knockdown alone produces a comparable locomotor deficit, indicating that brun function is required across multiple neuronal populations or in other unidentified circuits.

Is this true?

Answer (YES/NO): NO